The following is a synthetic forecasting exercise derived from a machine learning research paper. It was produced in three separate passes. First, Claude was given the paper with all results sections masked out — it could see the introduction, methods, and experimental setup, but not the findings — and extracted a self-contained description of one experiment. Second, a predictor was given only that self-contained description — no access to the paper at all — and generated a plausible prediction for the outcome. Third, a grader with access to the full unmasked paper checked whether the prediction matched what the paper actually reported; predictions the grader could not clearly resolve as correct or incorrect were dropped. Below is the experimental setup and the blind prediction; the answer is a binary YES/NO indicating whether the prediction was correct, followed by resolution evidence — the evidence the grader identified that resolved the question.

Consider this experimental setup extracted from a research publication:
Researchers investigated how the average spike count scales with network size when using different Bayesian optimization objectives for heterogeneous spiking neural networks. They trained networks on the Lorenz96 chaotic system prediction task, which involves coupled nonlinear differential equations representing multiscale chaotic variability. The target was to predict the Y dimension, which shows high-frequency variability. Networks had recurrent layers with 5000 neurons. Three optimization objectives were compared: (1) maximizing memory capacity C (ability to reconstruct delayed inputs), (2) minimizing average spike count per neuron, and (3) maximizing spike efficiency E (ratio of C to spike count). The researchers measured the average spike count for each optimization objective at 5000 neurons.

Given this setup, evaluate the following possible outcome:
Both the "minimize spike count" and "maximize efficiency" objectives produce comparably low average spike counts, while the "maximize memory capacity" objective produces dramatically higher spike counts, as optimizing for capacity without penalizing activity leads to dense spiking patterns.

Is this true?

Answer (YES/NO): NO